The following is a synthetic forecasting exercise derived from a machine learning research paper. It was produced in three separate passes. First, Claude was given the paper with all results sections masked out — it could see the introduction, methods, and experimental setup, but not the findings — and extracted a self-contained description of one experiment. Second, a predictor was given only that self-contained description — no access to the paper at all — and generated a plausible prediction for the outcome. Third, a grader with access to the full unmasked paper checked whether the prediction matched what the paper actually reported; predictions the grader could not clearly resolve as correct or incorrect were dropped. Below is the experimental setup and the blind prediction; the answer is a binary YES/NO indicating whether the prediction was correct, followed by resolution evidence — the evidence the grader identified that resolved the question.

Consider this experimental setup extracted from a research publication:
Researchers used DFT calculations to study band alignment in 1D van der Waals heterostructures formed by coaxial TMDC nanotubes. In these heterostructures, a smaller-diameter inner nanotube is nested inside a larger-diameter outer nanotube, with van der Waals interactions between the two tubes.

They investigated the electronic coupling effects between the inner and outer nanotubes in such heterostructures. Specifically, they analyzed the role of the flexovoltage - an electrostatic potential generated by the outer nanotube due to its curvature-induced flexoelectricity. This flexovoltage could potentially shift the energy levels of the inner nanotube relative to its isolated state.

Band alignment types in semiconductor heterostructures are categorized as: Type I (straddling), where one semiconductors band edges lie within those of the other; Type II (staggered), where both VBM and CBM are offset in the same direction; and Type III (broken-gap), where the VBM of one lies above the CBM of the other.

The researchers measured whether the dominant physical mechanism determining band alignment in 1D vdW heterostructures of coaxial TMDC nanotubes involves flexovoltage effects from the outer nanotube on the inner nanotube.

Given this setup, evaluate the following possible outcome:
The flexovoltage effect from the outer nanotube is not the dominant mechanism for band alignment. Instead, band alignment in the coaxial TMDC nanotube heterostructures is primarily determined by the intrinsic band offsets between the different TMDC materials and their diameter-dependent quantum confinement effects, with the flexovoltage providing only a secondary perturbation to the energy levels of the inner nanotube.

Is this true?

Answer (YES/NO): NO